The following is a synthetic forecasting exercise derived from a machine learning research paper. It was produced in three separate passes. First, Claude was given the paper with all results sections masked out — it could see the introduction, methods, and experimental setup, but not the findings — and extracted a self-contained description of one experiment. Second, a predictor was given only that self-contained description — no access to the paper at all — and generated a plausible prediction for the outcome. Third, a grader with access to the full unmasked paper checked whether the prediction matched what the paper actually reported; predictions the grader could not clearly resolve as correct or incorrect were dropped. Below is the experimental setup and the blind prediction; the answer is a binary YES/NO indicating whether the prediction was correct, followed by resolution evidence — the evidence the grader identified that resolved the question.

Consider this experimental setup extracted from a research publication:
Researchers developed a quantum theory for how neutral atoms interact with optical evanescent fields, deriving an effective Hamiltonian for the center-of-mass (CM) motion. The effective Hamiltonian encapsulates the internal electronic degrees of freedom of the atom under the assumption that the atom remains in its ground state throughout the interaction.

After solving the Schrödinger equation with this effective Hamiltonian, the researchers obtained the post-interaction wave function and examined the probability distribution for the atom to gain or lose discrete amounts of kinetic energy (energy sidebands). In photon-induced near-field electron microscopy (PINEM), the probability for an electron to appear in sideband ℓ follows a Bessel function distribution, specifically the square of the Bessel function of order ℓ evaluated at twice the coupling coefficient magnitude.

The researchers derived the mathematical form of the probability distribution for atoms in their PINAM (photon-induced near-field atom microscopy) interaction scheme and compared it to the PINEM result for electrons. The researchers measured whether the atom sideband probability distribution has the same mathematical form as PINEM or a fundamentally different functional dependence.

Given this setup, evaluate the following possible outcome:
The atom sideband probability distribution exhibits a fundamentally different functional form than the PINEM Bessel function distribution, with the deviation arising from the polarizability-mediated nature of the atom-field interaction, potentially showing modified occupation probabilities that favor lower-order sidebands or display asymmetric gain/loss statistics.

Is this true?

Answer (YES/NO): NO